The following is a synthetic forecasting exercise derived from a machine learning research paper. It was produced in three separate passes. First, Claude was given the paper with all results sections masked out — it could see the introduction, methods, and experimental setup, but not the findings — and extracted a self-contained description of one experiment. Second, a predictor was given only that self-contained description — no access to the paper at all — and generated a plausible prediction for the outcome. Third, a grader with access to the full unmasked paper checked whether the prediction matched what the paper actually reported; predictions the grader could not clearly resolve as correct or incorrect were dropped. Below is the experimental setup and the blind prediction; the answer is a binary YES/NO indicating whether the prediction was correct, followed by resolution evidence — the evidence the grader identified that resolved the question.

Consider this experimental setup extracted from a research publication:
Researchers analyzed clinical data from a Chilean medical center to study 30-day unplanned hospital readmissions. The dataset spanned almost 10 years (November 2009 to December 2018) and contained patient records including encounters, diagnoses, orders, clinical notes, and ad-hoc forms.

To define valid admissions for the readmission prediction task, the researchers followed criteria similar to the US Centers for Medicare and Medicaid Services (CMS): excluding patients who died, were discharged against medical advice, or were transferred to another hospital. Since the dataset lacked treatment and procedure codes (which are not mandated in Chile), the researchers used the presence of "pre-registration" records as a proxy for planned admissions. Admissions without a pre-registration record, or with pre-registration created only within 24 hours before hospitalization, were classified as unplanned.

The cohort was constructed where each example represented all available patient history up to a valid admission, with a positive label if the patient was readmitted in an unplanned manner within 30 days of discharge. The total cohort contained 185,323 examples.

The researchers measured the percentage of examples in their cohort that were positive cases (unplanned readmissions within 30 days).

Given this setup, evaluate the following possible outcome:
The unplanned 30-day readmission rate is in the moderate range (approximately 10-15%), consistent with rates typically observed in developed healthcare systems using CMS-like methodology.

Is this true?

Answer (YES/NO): NO